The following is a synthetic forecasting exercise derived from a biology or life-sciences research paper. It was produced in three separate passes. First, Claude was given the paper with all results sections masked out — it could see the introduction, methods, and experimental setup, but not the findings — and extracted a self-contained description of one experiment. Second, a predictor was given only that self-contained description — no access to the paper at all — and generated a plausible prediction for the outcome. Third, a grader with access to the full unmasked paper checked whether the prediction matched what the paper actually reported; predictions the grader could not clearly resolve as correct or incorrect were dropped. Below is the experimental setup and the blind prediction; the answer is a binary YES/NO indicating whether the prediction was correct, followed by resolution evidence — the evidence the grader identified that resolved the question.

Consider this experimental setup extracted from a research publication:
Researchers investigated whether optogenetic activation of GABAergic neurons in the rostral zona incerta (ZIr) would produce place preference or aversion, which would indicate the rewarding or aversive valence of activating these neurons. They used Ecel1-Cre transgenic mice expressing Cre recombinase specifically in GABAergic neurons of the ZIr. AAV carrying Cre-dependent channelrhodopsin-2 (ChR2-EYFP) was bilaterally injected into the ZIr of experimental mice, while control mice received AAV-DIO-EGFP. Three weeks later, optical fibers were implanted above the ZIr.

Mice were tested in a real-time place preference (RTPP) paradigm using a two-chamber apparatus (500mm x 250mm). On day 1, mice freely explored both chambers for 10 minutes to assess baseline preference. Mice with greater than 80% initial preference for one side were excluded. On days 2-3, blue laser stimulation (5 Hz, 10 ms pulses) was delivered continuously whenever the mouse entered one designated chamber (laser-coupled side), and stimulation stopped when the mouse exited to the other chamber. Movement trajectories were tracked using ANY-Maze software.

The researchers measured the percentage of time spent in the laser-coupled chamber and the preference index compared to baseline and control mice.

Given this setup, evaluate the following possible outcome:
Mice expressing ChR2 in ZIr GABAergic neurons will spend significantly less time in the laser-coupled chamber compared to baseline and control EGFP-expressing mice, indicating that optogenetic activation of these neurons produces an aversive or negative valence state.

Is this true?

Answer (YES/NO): YES